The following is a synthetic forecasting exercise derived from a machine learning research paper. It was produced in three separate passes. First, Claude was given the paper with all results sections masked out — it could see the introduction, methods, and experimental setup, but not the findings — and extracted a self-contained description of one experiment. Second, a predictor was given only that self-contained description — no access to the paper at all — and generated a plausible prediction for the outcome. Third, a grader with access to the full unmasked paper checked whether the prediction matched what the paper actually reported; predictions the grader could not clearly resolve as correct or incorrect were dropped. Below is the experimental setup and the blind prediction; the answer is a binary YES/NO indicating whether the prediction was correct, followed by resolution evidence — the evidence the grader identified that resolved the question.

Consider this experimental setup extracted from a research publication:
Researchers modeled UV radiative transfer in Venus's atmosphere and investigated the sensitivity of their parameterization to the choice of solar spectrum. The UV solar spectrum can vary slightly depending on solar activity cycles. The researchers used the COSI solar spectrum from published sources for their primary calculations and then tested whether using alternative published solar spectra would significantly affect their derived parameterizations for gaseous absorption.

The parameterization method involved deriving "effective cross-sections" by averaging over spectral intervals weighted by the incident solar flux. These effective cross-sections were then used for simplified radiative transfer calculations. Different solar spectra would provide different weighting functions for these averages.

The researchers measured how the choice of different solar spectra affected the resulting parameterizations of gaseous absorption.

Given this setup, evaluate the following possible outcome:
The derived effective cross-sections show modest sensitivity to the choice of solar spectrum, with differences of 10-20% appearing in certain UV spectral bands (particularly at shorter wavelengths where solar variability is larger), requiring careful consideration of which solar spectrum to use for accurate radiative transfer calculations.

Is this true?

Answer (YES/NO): NO